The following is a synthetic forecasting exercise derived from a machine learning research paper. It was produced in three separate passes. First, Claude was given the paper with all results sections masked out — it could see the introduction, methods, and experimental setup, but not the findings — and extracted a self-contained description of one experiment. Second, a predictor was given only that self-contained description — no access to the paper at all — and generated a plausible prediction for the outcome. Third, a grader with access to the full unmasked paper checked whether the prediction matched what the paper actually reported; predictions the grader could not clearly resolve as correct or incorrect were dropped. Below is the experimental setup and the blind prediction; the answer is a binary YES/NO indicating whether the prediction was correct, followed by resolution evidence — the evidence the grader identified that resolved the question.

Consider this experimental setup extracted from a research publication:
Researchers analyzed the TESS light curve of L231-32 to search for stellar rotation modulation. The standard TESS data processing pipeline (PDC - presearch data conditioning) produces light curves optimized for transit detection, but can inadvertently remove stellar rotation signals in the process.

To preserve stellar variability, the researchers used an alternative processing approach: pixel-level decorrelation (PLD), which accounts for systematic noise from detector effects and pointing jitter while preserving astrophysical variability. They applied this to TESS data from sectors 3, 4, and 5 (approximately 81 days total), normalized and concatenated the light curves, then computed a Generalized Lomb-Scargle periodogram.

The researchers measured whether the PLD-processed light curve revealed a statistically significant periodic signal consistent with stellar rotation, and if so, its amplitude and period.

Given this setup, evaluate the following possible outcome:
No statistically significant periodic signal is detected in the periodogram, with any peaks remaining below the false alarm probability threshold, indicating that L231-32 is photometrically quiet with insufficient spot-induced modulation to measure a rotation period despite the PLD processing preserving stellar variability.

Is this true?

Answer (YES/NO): NO